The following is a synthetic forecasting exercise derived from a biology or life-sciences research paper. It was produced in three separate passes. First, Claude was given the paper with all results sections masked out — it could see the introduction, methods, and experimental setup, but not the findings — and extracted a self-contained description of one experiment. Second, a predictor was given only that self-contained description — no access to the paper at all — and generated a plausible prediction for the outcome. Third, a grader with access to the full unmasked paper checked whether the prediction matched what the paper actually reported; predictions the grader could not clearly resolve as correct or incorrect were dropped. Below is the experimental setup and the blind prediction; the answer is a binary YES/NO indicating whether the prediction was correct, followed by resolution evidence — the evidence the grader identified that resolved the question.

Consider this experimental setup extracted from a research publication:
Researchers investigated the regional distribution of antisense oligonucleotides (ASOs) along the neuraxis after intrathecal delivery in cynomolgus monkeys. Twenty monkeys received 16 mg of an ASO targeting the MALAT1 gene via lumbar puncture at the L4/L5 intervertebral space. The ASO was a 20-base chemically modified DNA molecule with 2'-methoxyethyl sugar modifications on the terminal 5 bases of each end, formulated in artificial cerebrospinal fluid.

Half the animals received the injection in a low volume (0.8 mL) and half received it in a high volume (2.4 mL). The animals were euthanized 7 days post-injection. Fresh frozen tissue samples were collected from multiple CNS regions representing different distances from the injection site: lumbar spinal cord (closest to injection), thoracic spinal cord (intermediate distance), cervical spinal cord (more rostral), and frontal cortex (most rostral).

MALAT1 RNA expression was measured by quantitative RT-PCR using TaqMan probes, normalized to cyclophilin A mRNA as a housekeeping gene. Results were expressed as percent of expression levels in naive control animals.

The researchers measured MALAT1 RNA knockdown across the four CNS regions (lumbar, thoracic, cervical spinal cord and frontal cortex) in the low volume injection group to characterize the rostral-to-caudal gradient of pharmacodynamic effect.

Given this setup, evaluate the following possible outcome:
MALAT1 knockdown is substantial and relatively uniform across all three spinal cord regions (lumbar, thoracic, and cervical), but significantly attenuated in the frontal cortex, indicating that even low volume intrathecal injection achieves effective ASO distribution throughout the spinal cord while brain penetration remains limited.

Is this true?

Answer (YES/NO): YES